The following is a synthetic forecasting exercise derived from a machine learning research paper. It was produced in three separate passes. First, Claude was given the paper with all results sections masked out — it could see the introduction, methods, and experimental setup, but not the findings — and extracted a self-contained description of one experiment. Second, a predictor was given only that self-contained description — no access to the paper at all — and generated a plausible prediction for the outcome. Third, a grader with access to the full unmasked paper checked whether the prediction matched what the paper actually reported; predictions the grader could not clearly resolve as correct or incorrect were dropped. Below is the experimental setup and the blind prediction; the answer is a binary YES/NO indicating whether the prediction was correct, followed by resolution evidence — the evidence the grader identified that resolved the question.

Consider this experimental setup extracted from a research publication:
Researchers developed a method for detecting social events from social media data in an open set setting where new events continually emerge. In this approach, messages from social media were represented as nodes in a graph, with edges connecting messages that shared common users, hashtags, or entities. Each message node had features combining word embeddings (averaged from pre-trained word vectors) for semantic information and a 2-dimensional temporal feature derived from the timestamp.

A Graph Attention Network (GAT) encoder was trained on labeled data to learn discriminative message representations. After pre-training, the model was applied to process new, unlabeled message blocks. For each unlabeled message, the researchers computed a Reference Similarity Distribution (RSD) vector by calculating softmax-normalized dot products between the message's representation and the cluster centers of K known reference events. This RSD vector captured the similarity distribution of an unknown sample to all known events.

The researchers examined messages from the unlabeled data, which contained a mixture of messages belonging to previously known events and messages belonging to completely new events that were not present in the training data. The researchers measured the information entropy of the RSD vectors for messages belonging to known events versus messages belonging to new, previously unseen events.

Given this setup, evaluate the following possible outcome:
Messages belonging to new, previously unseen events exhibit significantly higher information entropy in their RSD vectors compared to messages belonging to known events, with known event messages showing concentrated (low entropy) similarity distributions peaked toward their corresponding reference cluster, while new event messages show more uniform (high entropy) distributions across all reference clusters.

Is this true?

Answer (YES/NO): NO